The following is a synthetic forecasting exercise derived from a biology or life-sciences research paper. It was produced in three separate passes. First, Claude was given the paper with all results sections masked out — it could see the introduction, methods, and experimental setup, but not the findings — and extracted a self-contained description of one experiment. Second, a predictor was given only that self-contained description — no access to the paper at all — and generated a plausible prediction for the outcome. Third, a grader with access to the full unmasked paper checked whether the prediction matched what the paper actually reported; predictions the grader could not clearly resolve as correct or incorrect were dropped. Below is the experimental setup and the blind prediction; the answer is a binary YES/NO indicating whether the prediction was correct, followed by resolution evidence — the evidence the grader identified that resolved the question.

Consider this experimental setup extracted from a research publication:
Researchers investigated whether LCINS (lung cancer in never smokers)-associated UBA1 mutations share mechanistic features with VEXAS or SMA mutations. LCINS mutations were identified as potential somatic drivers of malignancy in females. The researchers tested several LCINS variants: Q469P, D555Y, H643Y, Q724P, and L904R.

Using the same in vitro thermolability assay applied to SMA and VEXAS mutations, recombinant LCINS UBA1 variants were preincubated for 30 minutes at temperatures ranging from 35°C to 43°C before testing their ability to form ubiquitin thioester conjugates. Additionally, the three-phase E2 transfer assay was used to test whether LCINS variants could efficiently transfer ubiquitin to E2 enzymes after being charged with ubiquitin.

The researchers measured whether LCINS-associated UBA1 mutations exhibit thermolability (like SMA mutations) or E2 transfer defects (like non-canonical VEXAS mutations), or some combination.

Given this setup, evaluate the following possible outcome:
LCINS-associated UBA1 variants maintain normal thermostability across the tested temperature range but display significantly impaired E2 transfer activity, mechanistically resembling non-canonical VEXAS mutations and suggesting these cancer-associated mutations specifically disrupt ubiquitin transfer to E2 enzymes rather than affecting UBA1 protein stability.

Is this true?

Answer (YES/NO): NO